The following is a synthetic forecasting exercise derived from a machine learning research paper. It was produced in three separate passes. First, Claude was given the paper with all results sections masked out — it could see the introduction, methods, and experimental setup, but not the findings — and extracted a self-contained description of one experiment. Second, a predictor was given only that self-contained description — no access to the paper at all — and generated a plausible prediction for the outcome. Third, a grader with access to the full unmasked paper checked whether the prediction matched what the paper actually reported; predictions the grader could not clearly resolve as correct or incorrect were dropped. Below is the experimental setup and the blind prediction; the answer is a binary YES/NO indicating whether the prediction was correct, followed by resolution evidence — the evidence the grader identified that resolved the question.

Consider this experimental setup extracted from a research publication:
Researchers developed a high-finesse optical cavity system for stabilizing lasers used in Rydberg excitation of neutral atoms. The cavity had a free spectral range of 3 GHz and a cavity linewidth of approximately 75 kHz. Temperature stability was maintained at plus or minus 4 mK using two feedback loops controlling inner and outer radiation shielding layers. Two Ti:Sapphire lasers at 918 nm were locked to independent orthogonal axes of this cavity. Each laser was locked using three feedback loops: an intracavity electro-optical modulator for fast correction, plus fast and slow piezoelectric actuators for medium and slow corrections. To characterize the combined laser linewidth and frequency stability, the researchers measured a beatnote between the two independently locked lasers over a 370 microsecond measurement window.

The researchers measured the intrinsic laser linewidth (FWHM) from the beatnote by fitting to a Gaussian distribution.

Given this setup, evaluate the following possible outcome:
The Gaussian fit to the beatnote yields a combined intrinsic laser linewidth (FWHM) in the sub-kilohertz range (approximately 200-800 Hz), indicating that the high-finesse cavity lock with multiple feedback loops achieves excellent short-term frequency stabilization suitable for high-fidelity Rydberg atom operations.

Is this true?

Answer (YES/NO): NO